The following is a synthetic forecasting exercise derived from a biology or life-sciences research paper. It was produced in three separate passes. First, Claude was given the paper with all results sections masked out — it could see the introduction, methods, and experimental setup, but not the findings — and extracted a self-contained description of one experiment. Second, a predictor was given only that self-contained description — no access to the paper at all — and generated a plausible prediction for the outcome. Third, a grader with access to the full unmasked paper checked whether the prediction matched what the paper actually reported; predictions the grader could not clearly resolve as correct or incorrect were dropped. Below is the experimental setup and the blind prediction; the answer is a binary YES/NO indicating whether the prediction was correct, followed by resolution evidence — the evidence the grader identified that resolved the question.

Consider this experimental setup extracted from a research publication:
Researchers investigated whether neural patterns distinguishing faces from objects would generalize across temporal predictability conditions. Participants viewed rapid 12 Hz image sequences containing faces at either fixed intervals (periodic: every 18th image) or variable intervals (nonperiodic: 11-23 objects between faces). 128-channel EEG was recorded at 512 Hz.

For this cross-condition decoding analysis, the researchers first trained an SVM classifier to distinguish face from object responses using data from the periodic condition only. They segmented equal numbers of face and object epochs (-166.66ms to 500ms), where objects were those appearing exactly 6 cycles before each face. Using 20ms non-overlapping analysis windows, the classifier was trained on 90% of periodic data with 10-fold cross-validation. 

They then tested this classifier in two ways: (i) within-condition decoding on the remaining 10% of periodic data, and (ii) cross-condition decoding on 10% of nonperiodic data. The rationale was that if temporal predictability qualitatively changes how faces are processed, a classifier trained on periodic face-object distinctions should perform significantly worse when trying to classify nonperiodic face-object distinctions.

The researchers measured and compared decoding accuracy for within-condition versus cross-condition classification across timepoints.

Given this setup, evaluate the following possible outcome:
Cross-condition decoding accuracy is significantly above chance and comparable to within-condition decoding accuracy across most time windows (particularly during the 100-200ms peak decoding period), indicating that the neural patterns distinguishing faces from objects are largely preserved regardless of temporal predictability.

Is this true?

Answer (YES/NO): NO